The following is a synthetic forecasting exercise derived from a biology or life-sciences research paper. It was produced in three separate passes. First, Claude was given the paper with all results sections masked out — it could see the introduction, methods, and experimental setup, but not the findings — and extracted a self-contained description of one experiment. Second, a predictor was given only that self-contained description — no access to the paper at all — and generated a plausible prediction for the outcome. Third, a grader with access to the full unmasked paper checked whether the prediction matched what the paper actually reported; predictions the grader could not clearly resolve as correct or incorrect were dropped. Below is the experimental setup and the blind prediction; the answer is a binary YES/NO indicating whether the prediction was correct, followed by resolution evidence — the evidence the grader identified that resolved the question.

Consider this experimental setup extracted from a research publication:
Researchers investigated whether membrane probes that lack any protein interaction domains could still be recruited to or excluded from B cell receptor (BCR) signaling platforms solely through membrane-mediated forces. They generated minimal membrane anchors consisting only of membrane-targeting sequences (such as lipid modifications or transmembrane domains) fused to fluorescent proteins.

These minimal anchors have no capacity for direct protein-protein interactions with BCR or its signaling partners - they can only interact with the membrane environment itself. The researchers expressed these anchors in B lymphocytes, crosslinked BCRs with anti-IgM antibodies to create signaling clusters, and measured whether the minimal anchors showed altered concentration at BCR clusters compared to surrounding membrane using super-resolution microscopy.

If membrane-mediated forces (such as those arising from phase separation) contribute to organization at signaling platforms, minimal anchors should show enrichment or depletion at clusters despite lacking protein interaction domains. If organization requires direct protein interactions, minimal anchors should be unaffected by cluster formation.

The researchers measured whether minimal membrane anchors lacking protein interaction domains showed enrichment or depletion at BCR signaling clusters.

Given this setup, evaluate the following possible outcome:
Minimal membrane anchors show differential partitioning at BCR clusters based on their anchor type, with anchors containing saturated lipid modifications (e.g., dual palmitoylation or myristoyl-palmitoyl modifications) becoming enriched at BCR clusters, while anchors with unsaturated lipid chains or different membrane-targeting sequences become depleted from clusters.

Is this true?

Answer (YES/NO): YES